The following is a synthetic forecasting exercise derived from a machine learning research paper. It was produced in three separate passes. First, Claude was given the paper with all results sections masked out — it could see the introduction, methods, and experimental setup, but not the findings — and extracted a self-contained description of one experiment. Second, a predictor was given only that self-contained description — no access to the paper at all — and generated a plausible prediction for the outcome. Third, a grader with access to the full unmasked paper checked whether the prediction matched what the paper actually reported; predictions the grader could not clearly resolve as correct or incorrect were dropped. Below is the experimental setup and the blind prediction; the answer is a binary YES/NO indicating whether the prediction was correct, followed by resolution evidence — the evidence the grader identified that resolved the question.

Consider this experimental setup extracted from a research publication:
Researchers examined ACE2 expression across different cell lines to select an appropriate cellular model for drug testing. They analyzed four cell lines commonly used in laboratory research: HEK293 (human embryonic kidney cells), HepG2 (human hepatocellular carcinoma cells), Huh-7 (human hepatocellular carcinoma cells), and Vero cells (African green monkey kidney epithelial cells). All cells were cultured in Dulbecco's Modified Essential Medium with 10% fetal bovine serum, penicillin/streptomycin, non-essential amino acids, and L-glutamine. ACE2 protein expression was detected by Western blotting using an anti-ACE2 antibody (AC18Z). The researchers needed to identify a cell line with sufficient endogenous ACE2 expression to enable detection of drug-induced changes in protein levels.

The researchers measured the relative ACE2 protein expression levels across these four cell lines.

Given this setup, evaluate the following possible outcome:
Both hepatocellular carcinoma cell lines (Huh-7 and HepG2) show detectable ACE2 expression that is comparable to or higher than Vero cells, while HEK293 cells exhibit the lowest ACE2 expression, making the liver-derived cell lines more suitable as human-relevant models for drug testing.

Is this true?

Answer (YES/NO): NO